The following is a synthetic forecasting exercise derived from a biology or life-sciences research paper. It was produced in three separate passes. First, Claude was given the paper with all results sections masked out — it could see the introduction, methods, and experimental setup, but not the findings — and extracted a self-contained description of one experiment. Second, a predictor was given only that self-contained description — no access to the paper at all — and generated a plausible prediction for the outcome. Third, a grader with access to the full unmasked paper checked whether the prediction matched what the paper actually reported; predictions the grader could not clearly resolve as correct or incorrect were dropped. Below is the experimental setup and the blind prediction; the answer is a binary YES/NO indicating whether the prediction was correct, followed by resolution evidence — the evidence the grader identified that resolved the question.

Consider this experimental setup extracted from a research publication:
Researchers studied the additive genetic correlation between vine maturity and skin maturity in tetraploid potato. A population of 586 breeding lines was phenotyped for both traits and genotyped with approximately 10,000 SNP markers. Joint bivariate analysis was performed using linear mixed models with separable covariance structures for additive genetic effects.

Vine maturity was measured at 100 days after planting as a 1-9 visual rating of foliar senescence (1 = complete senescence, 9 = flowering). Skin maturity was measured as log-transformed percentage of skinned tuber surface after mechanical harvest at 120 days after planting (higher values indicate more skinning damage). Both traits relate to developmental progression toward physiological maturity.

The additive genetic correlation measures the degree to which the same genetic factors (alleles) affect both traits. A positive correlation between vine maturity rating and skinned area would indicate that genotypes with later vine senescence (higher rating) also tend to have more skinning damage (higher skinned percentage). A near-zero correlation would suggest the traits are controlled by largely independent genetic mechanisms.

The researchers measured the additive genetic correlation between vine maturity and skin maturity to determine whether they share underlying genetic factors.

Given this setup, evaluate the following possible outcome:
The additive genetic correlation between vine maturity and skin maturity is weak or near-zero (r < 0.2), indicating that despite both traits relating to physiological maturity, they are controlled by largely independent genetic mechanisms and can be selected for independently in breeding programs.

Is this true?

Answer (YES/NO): NO